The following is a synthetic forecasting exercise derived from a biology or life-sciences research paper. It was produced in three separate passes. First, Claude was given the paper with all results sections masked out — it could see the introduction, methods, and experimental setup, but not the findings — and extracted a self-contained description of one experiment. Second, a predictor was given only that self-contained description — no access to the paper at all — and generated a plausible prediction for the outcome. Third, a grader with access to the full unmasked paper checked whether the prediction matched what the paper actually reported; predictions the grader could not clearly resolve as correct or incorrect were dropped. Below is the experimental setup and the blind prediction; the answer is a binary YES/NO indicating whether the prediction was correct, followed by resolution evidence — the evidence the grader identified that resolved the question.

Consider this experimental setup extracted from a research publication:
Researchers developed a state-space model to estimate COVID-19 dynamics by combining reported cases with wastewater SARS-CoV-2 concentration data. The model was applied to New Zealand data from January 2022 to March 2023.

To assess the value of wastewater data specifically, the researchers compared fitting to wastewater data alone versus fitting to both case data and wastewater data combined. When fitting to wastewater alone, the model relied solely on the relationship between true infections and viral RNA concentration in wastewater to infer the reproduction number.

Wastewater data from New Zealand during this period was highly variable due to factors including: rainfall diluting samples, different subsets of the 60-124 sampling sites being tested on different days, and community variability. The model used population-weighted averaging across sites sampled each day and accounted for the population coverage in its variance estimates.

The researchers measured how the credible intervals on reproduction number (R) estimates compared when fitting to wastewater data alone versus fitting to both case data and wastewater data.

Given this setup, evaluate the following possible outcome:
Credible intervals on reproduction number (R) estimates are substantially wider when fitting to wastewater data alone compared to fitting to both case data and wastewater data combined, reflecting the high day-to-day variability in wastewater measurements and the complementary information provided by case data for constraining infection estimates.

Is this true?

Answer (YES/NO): YES